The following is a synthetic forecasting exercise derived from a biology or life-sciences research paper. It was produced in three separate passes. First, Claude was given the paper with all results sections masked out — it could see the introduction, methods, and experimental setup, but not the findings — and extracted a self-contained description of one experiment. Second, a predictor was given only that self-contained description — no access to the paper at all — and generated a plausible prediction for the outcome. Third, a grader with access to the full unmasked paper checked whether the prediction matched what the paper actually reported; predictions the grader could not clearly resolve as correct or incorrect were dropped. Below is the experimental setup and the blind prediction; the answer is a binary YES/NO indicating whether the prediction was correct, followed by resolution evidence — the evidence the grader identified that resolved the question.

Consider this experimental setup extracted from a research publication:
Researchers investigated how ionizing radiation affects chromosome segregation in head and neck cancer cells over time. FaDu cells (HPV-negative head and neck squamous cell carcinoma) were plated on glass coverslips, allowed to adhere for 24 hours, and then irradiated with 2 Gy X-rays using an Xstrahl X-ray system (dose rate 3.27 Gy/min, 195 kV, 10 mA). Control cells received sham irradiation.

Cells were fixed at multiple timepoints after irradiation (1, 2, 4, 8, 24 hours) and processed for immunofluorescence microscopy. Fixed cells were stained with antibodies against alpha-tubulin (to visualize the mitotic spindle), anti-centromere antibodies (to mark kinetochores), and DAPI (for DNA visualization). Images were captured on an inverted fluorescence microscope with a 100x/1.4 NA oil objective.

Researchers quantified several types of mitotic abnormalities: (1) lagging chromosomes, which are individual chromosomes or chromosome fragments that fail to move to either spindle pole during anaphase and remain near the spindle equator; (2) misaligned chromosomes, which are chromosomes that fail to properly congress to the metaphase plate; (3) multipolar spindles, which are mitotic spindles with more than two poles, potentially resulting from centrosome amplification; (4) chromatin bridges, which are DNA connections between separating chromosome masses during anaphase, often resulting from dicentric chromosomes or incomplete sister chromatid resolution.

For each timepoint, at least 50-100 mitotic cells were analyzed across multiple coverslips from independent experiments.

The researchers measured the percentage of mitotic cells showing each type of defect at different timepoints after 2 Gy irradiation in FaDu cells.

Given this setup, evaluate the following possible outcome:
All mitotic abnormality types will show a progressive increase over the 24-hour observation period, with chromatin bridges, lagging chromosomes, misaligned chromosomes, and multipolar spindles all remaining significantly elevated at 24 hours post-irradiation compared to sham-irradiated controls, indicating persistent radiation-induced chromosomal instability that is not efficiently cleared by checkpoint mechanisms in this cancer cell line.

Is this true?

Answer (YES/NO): NO